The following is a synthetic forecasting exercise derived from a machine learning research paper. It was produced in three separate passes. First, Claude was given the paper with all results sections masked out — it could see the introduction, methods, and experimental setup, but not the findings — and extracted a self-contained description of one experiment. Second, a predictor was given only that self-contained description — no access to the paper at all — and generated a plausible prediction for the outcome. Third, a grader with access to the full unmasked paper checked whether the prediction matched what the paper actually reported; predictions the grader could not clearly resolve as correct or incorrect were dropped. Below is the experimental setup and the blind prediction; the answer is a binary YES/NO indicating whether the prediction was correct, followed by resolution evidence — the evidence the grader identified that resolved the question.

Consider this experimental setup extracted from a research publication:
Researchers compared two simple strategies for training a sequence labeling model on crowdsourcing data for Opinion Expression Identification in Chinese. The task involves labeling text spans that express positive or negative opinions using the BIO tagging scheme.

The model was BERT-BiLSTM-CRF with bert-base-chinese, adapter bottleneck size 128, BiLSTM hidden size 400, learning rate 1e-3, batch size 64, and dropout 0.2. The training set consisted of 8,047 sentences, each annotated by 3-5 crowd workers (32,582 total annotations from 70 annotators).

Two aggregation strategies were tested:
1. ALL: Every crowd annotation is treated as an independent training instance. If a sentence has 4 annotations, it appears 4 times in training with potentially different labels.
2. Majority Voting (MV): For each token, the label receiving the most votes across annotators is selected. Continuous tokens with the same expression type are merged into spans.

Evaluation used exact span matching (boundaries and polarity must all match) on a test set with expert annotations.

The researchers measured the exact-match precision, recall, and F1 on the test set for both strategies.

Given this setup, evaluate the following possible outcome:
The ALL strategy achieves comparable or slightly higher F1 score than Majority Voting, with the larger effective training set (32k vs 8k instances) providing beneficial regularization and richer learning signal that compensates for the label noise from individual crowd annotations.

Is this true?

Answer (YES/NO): NO